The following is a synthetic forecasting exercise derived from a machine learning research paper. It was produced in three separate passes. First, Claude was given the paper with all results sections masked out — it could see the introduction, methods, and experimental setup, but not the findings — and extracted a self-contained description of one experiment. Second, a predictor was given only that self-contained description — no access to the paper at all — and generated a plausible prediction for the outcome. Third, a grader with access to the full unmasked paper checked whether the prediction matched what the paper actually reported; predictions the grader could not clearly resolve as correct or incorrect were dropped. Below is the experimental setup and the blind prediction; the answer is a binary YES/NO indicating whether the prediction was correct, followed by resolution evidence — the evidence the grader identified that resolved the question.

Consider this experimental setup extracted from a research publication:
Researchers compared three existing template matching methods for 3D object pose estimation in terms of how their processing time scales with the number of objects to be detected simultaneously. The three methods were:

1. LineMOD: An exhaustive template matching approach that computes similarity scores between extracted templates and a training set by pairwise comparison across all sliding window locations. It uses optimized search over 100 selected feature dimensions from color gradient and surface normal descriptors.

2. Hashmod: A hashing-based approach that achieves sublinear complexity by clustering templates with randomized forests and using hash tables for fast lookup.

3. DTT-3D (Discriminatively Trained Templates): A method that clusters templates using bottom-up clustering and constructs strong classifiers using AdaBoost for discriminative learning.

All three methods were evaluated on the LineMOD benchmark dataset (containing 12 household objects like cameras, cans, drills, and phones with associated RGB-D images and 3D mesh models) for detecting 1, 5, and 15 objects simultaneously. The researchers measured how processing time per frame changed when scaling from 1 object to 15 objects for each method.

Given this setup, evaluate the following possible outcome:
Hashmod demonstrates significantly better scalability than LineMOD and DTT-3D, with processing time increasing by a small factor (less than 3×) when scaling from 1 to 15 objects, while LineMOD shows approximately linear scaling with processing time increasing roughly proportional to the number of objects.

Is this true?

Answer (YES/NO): YES